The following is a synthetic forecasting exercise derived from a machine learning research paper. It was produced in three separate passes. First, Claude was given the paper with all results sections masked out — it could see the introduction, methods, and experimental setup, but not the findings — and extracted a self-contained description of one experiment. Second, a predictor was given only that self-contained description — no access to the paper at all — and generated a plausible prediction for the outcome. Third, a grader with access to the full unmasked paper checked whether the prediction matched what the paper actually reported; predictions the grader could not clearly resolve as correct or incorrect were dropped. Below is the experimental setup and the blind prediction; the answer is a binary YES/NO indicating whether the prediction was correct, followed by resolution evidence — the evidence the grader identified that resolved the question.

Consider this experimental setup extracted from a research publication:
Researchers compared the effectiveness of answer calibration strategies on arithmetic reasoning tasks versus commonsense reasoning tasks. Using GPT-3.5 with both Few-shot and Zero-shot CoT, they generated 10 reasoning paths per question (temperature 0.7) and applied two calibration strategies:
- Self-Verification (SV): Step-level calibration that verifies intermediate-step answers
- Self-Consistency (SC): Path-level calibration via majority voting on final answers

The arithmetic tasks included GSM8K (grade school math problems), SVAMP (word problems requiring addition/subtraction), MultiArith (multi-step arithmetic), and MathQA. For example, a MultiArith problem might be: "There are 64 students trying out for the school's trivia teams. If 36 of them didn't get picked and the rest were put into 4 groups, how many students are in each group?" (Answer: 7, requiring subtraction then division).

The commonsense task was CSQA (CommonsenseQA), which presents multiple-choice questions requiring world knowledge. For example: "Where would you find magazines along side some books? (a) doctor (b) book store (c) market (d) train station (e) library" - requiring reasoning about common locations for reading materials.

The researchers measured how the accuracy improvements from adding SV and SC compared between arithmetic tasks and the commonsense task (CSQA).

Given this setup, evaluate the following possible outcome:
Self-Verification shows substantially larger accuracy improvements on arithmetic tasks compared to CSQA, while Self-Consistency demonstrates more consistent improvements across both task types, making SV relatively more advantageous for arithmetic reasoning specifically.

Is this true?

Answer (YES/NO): NO